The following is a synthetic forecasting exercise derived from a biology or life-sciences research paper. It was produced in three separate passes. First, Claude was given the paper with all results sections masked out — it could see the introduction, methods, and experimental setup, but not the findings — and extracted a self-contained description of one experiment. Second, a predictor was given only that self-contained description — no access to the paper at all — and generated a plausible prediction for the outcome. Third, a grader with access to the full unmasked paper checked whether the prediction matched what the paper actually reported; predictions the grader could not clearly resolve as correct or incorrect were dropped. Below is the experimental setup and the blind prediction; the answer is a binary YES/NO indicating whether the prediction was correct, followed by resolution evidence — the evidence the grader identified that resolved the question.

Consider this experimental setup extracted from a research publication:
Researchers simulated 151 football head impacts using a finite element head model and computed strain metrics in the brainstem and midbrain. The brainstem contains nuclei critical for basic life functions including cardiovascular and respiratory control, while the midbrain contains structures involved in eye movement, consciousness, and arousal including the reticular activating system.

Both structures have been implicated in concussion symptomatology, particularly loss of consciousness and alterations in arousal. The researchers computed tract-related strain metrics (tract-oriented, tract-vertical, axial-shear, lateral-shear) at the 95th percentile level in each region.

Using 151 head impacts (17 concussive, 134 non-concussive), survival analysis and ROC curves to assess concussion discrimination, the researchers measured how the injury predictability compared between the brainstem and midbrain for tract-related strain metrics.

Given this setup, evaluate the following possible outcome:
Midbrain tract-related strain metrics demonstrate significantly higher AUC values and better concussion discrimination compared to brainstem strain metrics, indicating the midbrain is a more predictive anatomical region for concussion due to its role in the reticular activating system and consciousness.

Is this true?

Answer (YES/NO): NO